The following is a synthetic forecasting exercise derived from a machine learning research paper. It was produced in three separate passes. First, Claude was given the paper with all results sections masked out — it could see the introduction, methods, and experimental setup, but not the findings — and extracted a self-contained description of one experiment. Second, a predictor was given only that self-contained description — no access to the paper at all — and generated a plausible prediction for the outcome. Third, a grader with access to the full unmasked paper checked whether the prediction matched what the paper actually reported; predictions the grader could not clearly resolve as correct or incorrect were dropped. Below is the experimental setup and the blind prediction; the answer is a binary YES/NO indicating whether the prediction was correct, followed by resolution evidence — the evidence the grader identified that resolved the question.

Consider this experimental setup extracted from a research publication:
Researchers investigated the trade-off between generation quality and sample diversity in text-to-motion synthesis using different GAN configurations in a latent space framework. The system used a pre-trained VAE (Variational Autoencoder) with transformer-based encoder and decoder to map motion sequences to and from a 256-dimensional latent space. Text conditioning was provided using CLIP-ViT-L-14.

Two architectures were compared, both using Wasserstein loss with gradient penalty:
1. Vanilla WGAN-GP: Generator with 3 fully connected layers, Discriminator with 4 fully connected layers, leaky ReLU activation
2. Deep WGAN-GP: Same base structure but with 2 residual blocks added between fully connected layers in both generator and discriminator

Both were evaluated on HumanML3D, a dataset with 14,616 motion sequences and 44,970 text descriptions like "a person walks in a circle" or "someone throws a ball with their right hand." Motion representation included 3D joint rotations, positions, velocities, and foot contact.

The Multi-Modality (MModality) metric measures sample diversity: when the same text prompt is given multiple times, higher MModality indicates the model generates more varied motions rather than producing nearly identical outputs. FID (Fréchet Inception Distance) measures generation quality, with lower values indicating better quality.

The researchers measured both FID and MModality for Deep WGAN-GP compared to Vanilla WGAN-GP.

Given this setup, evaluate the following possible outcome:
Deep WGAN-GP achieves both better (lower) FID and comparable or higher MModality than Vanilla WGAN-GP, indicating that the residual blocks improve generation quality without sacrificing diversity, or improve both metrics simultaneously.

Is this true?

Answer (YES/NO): YES